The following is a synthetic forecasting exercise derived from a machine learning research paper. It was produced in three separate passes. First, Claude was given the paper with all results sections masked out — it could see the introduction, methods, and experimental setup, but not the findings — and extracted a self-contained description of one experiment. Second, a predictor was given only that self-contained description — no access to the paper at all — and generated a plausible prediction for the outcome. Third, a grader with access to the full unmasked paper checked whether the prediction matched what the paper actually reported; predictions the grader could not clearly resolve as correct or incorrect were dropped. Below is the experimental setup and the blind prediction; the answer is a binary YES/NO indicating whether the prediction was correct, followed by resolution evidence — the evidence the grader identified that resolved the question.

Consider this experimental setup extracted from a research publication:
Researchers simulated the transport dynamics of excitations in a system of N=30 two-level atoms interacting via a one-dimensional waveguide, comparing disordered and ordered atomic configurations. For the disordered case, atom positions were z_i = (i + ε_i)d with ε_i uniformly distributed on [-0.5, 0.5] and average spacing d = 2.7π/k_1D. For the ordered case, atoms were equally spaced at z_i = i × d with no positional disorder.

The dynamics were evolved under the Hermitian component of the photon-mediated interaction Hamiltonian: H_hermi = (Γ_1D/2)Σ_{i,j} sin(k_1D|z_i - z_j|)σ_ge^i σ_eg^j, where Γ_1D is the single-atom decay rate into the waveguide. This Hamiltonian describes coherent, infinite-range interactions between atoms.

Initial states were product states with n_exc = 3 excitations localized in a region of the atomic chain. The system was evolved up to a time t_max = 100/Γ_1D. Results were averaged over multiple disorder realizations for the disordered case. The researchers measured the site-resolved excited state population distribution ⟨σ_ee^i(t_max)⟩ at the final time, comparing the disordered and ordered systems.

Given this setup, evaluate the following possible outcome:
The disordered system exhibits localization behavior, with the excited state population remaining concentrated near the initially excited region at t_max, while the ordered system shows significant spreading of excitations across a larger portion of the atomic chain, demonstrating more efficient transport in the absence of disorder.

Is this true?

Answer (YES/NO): YES